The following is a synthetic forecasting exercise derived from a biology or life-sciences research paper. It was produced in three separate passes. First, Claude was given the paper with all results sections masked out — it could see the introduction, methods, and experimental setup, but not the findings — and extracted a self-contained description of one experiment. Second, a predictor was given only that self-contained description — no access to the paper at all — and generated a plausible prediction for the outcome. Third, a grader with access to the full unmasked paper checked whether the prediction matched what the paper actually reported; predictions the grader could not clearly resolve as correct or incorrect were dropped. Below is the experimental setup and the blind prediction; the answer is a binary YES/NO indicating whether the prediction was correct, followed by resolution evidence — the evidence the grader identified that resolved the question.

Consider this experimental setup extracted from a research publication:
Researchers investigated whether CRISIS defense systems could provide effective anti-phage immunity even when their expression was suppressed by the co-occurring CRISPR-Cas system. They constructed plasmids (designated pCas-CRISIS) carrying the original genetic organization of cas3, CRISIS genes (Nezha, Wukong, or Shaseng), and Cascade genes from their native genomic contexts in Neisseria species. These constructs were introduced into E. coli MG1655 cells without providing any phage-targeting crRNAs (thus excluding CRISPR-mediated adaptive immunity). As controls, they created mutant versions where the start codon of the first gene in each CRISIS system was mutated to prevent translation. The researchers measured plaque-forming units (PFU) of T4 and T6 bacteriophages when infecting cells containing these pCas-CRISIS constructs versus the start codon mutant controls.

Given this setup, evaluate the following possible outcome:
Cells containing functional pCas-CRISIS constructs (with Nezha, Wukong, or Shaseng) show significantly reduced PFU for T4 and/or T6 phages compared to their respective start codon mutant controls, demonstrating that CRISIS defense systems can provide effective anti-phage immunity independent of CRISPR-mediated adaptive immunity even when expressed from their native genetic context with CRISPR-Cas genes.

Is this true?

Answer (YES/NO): YES